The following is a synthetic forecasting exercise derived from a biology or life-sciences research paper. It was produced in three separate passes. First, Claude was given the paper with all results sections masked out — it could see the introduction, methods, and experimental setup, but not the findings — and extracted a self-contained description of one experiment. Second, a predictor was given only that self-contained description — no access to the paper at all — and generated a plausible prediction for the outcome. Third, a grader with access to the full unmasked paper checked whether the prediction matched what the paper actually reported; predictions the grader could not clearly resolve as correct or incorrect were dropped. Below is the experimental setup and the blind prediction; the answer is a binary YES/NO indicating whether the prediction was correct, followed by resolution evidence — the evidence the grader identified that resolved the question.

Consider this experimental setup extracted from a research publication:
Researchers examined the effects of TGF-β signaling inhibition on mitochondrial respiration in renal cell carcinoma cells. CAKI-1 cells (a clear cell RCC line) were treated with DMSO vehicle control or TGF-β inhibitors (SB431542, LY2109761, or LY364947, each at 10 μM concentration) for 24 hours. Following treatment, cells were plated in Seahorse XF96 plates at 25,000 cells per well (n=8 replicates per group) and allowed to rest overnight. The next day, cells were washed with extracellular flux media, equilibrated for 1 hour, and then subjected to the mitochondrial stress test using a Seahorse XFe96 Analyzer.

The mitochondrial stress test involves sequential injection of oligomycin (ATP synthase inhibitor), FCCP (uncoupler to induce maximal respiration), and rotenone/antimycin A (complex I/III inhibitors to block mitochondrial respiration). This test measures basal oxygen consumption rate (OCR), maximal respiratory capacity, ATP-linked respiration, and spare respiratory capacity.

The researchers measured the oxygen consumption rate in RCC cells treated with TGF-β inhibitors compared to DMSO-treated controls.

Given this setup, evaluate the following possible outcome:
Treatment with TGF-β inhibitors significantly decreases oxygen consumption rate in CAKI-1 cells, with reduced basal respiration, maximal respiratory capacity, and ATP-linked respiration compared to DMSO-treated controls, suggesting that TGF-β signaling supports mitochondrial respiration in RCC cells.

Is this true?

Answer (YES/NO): NO